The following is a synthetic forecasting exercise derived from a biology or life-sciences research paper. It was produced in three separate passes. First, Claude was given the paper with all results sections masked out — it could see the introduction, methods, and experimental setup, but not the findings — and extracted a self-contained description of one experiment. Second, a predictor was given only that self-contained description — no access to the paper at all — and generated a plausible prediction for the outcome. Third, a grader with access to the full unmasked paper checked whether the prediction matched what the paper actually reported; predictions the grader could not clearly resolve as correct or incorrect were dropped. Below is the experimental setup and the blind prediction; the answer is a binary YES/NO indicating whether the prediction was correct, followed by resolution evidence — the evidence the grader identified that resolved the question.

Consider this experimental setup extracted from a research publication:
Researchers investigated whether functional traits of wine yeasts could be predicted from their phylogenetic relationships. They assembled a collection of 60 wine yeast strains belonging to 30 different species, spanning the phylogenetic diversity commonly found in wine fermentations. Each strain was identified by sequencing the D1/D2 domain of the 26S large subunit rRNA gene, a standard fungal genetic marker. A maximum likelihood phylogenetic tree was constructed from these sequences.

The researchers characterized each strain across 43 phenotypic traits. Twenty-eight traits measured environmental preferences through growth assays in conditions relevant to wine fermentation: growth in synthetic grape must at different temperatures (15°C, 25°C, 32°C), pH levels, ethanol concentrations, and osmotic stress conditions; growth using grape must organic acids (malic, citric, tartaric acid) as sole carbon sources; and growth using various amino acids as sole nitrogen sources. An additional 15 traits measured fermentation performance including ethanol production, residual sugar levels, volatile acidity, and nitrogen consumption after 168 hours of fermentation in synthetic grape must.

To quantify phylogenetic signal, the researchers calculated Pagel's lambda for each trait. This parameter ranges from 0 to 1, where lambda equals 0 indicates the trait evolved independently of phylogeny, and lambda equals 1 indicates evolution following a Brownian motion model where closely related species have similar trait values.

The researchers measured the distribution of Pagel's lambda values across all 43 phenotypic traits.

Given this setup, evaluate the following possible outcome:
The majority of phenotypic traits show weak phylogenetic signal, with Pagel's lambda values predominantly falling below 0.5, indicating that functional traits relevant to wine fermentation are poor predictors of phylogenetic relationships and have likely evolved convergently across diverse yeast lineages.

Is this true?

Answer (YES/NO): NO